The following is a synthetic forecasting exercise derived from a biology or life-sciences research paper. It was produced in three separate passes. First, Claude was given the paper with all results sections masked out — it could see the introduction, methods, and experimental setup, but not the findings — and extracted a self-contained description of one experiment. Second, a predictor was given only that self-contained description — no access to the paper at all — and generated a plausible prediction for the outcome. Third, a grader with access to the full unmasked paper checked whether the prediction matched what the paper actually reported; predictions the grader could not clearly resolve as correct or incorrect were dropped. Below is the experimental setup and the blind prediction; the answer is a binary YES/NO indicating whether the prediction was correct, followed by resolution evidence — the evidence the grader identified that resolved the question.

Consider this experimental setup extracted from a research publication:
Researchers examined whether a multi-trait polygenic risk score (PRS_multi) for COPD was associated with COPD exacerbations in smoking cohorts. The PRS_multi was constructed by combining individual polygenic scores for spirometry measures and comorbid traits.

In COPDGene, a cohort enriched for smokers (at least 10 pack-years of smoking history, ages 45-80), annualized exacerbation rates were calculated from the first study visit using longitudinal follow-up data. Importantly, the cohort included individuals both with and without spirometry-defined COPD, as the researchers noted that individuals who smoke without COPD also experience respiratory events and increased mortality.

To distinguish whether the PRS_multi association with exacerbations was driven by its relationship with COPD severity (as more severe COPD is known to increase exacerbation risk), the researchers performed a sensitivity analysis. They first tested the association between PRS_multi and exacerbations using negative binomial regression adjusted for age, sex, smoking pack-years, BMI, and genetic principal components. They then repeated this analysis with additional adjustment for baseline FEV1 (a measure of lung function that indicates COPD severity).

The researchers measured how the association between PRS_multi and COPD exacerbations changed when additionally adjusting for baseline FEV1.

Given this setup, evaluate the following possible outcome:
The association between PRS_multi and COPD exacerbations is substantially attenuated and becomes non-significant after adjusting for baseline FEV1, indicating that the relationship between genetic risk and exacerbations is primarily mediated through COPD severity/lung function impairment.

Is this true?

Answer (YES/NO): YES